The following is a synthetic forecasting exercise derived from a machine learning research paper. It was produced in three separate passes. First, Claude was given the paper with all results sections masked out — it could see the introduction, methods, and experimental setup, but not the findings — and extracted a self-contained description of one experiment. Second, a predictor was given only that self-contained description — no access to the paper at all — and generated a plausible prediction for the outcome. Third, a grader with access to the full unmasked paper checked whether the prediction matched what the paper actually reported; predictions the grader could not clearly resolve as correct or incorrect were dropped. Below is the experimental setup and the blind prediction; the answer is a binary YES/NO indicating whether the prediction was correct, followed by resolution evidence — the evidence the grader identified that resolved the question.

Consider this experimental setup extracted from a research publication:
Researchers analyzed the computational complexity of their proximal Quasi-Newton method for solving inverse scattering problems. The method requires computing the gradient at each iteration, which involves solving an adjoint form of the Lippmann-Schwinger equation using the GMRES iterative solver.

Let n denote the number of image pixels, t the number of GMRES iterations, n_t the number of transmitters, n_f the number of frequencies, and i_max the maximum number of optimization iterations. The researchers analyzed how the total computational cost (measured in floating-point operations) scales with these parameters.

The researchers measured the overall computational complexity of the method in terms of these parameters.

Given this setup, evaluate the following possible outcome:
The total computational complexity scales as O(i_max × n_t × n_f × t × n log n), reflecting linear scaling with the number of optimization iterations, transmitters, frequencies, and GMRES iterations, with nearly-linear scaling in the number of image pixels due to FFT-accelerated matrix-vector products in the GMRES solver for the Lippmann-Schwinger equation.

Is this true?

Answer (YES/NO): NO